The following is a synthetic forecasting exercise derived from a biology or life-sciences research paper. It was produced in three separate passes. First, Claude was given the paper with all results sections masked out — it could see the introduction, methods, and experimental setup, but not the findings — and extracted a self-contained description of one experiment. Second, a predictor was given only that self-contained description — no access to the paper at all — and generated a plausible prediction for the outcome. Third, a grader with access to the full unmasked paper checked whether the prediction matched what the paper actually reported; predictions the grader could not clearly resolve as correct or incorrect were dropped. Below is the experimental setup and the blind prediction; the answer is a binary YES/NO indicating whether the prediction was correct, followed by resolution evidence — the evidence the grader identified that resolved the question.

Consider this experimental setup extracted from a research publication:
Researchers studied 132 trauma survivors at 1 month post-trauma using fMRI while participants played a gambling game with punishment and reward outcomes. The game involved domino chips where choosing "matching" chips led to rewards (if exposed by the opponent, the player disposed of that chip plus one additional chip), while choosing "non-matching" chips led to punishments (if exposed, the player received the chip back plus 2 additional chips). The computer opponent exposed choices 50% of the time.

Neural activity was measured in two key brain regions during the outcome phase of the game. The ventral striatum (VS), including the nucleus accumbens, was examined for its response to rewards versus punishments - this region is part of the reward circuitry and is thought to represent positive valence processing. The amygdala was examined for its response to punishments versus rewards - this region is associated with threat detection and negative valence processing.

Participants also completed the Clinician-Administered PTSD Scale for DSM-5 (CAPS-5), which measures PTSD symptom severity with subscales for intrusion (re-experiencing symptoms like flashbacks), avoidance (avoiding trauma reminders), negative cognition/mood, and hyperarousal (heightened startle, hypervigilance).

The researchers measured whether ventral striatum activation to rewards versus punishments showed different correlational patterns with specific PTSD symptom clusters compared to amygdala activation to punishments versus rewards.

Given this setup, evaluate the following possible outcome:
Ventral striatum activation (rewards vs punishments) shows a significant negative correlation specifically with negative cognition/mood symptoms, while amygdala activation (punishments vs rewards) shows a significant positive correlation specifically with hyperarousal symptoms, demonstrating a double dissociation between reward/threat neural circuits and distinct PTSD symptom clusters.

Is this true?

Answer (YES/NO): NO